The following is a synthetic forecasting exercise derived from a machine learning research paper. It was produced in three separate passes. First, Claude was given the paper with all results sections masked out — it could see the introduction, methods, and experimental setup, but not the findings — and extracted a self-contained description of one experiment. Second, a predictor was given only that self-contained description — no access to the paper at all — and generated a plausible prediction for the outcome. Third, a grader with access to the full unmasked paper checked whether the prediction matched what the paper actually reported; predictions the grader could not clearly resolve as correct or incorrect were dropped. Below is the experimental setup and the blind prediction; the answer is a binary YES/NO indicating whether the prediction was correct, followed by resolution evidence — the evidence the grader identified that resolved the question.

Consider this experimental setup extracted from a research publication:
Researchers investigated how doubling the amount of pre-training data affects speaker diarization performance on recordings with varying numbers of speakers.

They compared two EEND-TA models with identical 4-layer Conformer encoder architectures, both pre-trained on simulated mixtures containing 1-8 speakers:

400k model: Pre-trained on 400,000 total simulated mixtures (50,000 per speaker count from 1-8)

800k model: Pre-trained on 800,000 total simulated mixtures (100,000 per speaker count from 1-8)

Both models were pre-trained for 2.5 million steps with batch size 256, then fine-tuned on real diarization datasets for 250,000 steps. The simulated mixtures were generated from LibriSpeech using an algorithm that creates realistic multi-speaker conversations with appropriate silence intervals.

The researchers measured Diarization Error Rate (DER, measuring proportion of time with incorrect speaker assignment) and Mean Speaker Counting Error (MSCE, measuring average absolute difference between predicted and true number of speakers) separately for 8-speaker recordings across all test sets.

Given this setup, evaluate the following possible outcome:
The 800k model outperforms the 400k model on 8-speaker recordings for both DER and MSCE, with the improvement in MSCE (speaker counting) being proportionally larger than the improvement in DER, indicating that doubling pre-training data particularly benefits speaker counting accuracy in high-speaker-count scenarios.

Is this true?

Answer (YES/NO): NO